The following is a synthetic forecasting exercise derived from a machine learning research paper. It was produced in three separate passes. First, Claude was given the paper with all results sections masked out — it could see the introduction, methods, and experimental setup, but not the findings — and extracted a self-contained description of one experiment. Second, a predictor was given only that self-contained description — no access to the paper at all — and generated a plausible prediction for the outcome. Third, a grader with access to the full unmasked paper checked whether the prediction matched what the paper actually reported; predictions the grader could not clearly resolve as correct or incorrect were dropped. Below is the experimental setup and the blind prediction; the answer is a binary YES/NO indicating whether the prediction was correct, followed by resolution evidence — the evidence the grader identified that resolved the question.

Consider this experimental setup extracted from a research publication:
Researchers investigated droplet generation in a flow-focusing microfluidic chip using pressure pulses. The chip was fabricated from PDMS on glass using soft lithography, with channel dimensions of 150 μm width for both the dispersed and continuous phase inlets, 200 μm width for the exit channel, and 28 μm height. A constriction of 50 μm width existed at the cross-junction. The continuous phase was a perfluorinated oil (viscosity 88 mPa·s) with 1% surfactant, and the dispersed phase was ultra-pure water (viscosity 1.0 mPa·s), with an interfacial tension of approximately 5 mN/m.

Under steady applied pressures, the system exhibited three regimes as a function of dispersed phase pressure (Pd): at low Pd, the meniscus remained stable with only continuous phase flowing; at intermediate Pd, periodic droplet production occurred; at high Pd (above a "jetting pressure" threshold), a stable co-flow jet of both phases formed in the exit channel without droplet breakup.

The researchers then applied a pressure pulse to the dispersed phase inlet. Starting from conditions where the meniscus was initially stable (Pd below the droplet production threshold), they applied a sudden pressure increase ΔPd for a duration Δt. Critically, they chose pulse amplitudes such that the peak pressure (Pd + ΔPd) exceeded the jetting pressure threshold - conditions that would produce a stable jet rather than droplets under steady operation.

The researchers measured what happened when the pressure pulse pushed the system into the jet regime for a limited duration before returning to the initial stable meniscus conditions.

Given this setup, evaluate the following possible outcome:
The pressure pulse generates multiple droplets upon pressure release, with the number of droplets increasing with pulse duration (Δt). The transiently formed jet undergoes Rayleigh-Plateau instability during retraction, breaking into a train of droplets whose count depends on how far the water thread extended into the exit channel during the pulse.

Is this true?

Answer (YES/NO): NO